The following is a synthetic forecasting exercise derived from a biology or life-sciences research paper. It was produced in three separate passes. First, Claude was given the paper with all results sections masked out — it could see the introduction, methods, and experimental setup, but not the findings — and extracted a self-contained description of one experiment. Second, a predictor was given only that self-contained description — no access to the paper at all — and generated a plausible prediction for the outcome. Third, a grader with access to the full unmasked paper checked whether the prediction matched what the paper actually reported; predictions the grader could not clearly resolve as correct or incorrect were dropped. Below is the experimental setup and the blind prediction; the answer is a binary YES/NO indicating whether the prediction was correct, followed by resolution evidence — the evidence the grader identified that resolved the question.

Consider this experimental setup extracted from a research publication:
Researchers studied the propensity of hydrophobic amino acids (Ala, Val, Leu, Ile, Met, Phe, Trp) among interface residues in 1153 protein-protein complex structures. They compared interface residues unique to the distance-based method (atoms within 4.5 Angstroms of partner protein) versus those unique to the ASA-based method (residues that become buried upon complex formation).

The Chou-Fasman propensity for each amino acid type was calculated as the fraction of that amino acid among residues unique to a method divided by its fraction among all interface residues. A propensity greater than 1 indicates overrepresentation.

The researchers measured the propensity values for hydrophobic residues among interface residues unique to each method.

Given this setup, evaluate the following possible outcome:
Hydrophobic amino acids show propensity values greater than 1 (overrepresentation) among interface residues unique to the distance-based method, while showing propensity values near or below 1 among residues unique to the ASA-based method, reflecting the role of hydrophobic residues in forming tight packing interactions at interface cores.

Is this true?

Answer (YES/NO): YES